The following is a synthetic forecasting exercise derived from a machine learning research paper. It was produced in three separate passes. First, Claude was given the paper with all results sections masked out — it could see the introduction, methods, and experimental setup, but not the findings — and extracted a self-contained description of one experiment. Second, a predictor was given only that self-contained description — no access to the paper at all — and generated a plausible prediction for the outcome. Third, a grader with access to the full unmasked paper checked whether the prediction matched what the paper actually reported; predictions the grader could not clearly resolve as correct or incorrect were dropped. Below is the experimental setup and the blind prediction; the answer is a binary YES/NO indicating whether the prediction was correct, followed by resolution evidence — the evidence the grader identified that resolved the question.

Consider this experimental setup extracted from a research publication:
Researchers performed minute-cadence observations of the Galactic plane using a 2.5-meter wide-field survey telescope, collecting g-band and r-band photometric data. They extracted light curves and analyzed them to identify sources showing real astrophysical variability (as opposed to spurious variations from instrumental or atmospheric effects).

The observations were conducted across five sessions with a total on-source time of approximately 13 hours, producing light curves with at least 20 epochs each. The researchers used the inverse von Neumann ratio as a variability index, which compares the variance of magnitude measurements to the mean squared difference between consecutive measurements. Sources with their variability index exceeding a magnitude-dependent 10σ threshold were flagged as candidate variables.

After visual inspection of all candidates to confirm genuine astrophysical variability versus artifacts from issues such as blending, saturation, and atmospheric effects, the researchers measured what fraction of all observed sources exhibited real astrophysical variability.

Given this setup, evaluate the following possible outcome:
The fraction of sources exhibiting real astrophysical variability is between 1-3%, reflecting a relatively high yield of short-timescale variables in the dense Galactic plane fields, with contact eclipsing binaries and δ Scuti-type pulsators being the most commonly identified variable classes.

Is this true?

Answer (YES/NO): NO